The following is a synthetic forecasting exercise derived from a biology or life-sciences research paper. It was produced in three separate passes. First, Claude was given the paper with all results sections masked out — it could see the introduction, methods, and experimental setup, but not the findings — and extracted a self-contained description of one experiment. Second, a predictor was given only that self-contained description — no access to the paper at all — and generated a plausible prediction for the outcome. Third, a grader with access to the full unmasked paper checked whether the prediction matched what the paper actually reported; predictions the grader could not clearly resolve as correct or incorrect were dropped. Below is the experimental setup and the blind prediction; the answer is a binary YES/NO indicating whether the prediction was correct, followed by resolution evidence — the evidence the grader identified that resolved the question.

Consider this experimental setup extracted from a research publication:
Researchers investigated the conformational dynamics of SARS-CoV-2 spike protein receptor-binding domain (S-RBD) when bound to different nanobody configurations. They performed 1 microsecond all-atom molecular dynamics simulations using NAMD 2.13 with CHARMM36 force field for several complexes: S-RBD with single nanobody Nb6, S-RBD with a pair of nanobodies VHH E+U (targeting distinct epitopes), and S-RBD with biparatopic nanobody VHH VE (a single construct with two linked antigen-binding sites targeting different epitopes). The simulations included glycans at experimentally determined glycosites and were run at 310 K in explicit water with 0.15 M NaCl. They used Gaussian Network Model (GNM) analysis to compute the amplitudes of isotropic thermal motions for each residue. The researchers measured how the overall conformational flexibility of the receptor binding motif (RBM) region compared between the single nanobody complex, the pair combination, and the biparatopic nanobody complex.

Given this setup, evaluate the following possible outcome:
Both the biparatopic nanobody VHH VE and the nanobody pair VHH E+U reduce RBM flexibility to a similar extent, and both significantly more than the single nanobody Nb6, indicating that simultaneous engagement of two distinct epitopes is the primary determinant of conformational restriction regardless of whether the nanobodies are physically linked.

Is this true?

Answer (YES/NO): NO